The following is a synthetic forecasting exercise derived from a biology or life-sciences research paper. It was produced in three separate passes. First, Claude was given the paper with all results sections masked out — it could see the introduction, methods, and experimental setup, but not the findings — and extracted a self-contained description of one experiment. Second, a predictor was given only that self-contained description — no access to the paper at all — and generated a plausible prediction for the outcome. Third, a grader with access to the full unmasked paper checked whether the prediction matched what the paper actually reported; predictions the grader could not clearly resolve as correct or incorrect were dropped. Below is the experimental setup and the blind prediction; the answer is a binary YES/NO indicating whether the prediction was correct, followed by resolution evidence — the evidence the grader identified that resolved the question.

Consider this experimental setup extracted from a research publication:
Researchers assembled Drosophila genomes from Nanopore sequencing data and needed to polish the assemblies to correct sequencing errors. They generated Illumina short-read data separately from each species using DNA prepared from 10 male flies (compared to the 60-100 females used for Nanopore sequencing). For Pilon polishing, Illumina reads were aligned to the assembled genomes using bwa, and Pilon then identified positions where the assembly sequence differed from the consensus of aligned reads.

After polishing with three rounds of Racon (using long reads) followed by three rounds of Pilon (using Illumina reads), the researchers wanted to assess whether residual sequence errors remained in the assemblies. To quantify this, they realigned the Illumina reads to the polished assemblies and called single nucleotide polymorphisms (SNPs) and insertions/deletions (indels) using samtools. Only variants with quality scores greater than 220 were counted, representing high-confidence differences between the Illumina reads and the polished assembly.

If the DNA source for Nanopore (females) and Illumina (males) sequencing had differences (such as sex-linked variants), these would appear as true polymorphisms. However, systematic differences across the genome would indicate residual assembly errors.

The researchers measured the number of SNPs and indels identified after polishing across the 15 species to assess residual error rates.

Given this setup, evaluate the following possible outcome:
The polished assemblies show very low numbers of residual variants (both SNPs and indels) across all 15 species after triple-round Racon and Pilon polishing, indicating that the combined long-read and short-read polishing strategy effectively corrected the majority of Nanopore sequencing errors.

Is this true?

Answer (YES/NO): NO